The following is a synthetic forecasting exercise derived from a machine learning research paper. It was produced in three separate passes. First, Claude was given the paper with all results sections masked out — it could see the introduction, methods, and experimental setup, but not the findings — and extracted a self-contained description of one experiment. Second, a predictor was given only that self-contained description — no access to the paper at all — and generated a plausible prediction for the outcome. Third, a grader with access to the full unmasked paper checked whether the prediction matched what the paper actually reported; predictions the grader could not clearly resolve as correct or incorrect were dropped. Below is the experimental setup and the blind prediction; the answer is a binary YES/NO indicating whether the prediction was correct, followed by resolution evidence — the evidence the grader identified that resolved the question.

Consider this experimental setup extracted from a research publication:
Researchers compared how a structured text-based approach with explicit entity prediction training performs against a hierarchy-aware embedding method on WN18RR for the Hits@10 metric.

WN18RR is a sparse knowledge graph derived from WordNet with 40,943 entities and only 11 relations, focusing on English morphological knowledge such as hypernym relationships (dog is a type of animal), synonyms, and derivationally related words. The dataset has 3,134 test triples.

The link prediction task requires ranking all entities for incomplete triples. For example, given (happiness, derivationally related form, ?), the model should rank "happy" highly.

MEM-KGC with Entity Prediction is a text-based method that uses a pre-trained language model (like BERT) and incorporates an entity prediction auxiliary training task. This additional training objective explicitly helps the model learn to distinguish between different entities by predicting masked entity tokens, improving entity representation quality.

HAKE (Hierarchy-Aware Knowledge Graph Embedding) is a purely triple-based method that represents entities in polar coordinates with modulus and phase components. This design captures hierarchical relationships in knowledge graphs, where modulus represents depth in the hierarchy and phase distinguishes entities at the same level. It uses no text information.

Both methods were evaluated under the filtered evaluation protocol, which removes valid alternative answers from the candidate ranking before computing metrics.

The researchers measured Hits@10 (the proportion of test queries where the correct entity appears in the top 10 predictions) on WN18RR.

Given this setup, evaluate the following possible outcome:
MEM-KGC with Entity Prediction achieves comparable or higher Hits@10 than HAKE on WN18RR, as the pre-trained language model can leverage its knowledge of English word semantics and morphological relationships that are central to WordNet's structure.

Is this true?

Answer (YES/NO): YES